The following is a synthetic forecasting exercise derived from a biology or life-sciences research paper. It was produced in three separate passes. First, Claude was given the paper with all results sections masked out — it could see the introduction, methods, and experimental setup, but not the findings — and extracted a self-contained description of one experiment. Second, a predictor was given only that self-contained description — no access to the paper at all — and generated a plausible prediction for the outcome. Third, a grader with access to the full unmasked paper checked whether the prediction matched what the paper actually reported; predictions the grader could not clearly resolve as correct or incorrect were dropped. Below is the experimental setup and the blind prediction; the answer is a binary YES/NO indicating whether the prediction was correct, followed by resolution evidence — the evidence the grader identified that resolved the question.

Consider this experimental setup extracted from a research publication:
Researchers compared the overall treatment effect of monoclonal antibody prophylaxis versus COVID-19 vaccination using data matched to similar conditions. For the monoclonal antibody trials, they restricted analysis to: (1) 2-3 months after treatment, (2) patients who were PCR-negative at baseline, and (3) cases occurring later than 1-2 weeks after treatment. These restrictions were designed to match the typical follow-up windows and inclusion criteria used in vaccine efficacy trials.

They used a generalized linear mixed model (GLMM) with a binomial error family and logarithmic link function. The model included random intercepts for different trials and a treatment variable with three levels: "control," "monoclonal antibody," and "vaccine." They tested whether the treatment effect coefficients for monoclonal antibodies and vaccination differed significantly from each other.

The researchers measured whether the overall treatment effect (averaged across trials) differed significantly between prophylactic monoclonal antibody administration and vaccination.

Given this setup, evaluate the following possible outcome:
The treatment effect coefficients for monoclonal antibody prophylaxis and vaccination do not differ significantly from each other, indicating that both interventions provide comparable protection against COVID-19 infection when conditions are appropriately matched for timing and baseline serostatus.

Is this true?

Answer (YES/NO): YES